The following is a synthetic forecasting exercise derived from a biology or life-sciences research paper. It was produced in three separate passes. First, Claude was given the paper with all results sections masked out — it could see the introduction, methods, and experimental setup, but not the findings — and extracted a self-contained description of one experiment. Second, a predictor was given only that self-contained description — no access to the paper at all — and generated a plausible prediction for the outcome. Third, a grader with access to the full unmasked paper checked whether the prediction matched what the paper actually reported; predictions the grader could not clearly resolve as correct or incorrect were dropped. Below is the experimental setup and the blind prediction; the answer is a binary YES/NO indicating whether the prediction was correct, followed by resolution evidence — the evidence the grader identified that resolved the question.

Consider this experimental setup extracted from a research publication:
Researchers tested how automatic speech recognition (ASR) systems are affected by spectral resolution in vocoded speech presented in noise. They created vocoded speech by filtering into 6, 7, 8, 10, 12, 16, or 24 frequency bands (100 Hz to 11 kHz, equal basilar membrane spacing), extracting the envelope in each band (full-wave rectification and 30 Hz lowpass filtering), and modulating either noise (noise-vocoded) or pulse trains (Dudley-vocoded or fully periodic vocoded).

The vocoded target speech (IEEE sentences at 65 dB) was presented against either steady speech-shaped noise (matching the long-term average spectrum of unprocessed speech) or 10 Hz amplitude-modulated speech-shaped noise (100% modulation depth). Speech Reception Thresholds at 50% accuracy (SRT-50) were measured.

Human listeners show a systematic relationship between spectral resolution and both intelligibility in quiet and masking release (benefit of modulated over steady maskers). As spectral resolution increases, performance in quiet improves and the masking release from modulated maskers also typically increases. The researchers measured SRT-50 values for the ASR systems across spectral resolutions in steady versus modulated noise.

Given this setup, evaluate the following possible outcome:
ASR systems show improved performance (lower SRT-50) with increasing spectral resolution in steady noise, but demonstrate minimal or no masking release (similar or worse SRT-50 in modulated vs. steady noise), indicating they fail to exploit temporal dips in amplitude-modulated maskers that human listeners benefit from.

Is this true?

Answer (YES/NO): NO